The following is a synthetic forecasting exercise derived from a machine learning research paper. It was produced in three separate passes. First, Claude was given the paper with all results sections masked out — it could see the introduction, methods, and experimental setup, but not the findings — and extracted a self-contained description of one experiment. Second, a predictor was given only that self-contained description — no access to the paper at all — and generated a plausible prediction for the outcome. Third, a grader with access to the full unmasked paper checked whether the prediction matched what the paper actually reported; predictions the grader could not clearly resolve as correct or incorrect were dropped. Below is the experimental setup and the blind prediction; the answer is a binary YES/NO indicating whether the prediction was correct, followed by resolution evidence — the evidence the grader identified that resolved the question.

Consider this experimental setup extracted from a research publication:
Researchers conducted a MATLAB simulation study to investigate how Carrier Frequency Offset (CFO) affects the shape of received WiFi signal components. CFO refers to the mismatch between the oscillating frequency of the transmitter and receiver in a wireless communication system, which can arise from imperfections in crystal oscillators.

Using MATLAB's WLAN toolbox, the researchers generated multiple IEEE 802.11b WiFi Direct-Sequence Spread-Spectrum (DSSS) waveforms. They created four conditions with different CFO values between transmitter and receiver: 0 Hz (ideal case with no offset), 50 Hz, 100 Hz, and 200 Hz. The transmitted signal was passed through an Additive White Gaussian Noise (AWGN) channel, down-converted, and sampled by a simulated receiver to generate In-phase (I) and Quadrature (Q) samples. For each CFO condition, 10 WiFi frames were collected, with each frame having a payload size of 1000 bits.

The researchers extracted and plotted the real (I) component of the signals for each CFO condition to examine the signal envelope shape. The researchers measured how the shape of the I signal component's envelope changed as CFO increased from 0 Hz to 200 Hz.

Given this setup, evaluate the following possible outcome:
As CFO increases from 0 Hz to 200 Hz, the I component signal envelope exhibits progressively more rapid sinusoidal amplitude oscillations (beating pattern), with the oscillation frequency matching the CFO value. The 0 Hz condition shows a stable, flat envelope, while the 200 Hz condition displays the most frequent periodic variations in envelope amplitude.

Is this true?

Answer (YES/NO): YES